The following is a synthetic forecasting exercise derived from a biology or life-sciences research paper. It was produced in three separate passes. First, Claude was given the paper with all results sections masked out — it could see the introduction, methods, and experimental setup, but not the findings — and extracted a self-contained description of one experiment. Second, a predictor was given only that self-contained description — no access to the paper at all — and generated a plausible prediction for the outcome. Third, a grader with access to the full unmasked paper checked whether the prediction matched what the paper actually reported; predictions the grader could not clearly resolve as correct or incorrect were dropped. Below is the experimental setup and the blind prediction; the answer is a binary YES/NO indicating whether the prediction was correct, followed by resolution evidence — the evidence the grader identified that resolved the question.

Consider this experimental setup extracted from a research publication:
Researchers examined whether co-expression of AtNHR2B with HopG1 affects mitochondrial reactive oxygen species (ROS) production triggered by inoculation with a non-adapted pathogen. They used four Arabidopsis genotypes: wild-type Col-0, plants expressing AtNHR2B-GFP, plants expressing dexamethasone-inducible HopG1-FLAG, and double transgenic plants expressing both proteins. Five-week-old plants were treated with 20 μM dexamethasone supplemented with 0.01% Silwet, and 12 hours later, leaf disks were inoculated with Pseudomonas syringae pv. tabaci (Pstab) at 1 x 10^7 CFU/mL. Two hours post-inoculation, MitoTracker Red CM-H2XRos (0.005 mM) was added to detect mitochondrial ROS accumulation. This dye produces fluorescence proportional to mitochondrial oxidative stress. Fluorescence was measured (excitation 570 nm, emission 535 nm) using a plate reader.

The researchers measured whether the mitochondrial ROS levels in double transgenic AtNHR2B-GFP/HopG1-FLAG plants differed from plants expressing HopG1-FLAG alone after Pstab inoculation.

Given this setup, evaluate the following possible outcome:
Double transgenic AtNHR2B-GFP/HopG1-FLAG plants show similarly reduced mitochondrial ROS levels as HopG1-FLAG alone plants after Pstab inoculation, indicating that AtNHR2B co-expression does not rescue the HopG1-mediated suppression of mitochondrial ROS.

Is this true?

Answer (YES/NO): NO